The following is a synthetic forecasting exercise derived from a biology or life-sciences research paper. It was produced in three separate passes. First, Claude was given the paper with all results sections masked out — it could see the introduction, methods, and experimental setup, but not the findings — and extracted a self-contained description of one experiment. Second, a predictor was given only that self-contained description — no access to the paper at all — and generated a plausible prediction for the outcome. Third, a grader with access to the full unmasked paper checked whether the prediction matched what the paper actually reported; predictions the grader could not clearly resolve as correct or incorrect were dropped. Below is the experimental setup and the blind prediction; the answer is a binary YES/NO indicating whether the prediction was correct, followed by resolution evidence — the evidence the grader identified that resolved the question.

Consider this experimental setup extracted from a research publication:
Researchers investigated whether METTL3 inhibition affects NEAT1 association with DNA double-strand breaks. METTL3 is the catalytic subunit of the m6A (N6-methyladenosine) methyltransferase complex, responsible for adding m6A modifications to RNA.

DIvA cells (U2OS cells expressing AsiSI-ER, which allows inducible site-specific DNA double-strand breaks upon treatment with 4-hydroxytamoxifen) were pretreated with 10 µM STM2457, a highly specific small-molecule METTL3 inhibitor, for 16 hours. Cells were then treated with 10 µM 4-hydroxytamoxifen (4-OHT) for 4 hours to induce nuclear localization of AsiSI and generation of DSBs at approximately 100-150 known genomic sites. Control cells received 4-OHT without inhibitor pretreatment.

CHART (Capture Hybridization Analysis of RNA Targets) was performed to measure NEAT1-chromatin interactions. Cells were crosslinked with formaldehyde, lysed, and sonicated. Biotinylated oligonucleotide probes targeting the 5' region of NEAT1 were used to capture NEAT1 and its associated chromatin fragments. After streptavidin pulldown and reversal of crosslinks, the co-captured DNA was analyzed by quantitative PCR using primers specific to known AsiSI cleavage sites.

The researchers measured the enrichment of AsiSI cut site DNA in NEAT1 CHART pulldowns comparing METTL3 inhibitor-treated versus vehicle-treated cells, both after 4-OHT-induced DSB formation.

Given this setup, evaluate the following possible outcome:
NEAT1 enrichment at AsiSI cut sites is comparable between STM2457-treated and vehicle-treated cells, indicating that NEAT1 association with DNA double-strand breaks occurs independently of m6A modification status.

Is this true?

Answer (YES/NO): NO